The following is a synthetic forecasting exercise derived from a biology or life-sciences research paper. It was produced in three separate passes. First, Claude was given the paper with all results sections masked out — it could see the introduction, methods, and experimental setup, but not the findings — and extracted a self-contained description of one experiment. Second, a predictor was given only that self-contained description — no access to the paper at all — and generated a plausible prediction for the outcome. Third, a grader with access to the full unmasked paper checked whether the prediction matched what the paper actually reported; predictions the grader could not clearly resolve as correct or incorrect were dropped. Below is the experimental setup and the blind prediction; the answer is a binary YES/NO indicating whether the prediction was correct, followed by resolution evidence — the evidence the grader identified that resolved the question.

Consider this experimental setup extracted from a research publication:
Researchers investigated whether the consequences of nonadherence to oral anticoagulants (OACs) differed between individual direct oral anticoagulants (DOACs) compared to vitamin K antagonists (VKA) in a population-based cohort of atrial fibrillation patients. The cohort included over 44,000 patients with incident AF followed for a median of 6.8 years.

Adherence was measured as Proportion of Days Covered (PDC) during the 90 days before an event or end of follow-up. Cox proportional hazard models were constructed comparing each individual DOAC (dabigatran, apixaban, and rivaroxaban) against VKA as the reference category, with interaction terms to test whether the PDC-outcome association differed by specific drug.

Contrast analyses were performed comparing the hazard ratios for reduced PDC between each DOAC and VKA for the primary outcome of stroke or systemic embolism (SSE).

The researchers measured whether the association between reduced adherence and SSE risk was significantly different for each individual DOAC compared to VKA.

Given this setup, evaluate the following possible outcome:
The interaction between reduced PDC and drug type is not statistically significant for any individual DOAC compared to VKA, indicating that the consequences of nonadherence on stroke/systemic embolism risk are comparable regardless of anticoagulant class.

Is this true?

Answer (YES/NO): NO